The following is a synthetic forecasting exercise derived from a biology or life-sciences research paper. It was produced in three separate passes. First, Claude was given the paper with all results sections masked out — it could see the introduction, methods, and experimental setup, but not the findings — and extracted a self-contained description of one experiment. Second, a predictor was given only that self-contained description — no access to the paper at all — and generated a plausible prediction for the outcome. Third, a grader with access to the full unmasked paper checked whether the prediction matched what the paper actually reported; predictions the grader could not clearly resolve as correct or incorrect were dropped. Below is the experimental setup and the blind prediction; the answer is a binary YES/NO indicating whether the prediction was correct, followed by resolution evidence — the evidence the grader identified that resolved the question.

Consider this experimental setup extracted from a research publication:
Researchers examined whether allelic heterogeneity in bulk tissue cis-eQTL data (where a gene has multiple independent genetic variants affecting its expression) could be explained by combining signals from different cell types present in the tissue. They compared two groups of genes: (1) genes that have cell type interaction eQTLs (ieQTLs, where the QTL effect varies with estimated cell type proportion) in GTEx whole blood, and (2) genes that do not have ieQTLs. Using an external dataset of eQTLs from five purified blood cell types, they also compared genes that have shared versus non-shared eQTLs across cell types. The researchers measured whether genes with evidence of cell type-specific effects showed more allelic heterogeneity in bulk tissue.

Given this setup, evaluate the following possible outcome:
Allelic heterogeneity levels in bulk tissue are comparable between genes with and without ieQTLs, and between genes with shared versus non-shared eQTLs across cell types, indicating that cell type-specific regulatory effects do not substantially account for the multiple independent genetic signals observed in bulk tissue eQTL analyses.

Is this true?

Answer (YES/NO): NO